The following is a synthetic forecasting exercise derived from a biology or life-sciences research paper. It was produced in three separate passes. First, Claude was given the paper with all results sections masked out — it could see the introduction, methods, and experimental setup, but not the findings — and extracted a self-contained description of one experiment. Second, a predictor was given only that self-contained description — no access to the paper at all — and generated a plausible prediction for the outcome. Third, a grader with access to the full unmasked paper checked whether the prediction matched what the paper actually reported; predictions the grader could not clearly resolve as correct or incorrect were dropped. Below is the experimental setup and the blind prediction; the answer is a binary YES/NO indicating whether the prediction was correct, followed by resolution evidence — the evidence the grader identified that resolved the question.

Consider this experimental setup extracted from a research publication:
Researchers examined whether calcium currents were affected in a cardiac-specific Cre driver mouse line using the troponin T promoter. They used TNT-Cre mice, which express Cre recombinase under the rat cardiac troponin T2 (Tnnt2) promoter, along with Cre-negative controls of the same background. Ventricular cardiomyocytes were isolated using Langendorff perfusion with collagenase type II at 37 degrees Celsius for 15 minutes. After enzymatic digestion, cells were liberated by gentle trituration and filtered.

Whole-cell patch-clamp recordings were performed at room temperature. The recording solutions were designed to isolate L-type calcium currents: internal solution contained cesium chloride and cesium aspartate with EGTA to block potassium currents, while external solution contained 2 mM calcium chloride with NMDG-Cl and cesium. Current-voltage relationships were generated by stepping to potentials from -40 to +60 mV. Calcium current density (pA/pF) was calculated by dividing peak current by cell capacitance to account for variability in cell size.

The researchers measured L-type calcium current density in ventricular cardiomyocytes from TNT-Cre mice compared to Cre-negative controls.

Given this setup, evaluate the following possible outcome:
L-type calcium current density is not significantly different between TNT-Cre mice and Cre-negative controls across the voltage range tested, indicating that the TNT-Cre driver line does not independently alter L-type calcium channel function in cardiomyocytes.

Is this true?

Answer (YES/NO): YES